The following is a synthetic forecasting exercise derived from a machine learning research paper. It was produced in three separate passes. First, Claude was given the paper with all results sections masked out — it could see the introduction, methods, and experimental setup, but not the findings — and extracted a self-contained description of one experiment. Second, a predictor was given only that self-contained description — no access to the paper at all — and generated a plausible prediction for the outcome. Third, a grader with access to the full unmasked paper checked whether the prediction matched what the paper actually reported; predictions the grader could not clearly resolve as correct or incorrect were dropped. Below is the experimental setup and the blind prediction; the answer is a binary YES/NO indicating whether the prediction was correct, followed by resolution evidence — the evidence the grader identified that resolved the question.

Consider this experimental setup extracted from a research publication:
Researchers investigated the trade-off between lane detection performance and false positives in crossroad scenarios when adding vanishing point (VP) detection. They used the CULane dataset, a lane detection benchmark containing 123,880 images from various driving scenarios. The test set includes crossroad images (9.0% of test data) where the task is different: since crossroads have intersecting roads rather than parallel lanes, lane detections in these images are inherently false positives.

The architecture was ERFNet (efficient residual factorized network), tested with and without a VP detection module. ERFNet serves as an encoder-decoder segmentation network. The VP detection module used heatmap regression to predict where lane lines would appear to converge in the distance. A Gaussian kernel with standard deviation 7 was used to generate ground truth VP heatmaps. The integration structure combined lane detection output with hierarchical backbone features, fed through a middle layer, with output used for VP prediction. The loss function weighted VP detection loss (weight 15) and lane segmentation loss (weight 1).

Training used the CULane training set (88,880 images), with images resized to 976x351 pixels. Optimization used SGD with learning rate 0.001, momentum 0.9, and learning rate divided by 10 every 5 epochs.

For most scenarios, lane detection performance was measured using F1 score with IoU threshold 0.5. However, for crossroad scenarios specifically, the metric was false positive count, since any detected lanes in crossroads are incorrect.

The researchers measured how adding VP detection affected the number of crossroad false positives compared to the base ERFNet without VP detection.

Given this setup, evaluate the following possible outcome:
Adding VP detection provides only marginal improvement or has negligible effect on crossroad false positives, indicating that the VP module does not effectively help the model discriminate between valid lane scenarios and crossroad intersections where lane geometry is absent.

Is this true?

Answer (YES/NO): NO